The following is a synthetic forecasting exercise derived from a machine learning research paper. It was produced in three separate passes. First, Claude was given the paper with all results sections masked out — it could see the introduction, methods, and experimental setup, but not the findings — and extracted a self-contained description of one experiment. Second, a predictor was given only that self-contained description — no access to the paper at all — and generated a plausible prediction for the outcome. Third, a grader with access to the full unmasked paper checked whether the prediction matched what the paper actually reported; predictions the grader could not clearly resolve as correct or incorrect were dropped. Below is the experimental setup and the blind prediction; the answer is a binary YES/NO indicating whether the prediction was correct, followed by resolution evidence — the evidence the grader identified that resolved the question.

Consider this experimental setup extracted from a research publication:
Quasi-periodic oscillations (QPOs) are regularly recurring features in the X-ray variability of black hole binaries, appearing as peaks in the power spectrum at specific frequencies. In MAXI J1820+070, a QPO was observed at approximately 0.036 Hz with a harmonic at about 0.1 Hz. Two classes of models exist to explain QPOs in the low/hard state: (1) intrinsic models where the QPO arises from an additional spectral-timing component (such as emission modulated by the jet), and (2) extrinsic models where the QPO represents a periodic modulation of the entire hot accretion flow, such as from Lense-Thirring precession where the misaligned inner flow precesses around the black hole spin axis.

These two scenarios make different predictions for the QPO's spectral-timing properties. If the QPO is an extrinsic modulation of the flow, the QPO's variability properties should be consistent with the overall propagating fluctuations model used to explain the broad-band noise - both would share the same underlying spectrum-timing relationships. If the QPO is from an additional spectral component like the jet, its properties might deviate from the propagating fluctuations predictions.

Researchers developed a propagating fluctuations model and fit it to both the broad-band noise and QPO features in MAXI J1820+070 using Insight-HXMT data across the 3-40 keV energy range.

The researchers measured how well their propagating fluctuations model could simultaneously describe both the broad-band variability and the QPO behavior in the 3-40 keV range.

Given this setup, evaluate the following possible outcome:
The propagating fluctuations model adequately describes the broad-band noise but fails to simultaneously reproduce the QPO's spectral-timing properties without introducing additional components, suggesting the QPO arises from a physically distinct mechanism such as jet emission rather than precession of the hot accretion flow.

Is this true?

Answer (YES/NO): NO